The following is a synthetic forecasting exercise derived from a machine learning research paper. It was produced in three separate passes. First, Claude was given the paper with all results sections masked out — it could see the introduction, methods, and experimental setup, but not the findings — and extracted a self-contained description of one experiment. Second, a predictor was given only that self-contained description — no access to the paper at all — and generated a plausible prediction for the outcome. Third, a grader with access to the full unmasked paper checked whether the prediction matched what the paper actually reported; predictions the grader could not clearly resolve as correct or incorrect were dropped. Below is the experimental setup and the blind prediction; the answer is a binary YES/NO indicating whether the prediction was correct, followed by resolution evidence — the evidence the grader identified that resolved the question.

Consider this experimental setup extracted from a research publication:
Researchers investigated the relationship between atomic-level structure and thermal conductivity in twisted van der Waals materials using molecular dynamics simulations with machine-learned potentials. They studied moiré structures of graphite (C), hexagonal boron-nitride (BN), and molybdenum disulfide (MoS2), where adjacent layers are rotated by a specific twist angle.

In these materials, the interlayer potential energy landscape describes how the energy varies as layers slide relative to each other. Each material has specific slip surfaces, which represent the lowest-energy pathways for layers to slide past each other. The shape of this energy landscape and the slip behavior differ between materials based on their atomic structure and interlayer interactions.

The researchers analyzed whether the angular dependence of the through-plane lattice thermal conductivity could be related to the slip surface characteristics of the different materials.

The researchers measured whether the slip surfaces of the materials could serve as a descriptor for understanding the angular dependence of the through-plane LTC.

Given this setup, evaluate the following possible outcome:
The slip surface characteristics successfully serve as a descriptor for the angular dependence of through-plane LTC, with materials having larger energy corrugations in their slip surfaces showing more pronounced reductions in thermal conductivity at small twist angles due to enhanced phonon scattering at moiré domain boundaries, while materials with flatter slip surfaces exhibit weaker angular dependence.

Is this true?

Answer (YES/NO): NO